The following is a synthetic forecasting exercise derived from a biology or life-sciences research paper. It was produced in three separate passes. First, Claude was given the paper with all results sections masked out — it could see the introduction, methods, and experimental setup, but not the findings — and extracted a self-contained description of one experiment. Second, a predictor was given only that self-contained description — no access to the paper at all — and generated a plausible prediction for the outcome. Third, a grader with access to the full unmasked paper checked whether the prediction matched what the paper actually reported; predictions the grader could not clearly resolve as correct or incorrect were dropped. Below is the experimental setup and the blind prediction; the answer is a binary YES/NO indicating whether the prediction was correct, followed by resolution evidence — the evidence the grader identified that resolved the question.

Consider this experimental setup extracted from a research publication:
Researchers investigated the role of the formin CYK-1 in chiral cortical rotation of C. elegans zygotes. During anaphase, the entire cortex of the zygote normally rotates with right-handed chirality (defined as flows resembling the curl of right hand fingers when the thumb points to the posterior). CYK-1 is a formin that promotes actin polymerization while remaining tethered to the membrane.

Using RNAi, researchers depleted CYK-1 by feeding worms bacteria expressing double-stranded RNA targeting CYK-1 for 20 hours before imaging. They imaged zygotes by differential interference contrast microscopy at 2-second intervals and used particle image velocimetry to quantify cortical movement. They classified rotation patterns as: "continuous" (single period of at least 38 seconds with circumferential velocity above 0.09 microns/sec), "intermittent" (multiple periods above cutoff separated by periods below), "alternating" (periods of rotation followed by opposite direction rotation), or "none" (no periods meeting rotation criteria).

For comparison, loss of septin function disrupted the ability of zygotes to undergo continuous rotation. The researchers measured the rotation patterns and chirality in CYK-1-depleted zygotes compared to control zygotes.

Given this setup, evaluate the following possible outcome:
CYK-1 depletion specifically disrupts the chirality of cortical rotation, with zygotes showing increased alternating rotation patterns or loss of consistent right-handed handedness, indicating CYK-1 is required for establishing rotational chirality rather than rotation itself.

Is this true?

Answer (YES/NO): YES